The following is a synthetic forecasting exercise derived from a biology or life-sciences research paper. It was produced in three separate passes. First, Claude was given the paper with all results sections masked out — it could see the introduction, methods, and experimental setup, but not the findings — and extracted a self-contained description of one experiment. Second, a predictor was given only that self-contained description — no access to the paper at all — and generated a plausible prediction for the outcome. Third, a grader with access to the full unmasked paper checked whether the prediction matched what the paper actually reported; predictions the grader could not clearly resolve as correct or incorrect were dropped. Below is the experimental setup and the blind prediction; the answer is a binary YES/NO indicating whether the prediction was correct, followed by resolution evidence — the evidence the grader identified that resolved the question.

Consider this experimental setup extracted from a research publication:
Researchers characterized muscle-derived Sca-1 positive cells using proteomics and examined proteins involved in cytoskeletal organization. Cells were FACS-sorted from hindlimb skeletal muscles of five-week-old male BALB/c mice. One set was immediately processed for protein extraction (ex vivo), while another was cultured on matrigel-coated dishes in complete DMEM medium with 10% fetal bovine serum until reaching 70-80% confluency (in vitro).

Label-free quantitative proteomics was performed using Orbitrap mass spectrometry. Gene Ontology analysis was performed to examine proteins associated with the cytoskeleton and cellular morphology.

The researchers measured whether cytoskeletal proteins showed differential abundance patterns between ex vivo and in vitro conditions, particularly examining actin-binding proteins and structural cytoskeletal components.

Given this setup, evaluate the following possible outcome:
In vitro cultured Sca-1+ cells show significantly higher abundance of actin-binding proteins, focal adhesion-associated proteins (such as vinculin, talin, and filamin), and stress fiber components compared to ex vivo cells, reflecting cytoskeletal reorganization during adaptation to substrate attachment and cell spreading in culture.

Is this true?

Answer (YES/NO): NO